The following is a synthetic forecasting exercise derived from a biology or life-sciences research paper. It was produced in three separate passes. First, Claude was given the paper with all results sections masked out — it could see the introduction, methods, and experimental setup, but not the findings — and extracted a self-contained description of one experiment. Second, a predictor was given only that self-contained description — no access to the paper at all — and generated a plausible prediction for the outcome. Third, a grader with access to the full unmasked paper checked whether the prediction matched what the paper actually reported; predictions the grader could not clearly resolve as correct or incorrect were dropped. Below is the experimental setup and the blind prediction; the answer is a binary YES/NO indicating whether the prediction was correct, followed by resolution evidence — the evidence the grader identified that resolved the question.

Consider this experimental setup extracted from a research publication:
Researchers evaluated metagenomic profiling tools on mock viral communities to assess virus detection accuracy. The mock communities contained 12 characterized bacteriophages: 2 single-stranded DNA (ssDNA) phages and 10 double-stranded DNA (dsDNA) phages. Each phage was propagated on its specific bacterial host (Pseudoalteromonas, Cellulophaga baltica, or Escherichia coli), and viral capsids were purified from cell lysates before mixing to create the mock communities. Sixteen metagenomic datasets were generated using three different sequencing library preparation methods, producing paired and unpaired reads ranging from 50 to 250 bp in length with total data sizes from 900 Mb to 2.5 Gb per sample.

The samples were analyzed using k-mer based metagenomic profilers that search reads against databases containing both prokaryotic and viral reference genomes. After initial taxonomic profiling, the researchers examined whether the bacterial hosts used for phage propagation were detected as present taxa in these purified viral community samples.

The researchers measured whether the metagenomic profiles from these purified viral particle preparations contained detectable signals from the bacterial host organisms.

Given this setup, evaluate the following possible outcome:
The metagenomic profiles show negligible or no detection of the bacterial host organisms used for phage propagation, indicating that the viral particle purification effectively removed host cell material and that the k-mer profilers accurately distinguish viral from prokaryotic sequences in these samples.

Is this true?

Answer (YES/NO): NO